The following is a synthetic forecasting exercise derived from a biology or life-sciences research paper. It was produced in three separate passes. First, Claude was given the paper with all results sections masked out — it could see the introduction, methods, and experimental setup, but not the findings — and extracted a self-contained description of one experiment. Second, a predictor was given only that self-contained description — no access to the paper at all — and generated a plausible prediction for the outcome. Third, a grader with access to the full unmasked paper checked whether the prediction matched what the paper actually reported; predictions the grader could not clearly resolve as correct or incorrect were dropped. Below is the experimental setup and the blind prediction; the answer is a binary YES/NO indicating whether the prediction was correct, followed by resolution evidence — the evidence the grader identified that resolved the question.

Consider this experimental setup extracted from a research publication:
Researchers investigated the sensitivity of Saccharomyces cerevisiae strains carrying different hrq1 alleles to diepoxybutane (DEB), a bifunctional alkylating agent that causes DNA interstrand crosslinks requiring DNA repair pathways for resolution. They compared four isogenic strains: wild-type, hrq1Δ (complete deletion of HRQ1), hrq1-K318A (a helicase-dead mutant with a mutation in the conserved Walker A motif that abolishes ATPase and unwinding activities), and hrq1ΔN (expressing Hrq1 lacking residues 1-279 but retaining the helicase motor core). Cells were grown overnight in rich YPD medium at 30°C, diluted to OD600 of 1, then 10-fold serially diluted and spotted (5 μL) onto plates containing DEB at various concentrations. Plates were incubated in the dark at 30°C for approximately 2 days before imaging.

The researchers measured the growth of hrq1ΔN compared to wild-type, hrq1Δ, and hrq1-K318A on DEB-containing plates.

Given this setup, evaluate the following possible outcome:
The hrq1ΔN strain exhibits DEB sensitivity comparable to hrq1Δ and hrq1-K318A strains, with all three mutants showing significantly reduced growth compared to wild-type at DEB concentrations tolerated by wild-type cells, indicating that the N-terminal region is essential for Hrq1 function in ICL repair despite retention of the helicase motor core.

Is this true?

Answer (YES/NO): NO